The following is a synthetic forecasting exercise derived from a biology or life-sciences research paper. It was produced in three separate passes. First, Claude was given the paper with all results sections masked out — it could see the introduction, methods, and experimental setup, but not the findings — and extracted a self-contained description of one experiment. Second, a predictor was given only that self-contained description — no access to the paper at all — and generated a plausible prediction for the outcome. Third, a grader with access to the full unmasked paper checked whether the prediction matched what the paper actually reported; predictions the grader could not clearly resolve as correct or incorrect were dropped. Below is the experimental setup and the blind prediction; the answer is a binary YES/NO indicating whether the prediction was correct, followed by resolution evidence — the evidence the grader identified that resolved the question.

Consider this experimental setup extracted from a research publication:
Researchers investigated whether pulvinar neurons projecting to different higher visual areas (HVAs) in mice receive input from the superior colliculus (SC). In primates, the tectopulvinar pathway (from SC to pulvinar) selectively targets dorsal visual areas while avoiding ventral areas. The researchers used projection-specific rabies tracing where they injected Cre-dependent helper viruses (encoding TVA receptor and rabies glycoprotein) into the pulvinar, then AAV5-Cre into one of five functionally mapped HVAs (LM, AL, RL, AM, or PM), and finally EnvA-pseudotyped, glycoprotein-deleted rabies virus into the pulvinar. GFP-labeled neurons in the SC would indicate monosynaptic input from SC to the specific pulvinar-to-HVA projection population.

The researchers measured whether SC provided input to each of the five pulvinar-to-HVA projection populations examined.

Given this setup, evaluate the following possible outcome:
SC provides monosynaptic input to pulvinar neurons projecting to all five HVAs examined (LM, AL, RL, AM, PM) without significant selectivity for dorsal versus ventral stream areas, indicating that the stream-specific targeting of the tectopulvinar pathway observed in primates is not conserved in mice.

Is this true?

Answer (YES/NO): NO